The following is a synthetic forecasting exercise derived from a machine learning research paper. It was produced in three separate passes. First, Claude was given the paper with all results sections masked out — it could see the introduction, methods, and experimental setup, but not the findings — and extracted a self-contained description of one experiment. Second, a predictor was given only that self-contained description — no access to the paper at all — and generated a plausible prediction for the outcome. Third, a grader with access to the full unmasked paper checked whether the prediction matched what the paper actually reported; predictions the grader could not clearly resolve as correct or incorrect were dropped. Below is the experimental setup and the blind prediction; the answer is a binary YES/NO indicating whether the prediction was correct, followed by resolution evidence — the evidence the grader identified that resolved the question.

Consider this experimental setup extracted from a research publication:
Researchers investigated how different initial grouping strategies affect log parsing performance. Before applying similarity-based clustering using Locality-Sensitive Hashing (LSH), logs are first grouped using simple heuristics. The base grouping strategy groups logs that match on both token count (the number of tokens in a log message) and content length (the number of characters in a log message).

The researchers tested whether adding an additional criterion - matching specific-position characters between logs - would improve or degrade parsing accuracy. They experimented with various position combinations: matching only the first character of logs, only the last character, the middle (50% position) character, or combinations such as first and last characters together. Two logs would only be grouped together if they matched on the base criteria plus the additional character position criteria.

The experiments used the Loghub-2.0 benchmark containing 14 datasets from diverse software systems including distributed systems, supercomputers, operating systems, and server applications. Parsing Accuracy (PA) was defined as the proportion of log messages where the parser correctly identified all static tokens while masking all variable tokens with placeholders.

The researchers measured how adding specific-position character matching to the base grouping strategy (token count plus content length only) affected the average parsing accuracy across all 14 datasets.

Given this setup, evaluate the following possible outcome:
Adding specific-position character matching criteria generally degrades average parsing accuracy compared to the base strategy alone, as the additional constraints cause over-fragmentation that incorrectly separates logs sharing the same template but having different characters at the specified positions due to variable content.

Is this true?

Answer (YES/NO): NO